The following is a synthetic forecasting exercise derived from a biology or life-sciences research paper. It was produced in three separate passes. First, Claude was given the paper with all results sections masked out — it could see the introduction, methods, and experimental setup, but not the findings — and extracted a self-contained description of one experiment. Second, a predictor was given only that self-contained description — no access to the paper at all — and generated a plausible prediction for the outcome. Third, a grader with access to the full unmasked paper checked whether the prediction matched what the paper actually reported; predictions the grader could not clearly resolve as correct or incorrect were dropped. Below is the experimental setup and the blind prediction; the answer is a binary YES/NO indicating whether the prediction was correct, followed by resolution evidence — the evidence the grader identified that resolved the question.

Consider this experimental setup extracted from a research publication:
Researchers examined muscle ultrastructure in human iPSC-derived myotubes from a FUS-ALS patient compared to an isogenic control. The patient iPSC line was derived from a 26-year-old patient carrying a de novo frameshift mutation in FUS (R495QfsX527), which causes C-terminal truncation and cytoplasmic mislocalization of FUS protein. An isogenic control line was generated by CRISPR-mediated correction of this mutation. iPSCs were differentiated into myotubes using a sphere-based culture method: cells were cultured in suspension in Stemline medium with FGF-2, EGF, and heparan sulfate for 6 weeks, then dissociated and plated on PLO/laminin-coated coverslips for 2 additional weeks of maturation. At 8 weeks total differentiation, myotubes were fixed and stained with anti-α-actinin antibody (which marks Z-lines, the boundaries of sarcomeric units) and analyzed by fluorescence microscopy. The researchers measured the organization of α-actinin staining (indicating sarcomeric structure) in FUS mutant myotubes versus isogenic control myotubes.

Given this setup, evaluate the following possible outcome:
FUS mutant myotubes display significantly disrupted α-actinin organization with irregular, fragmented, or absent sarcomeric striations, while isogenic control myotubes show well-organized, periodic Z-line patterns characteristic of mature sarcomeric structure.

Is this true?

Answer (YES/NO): NO